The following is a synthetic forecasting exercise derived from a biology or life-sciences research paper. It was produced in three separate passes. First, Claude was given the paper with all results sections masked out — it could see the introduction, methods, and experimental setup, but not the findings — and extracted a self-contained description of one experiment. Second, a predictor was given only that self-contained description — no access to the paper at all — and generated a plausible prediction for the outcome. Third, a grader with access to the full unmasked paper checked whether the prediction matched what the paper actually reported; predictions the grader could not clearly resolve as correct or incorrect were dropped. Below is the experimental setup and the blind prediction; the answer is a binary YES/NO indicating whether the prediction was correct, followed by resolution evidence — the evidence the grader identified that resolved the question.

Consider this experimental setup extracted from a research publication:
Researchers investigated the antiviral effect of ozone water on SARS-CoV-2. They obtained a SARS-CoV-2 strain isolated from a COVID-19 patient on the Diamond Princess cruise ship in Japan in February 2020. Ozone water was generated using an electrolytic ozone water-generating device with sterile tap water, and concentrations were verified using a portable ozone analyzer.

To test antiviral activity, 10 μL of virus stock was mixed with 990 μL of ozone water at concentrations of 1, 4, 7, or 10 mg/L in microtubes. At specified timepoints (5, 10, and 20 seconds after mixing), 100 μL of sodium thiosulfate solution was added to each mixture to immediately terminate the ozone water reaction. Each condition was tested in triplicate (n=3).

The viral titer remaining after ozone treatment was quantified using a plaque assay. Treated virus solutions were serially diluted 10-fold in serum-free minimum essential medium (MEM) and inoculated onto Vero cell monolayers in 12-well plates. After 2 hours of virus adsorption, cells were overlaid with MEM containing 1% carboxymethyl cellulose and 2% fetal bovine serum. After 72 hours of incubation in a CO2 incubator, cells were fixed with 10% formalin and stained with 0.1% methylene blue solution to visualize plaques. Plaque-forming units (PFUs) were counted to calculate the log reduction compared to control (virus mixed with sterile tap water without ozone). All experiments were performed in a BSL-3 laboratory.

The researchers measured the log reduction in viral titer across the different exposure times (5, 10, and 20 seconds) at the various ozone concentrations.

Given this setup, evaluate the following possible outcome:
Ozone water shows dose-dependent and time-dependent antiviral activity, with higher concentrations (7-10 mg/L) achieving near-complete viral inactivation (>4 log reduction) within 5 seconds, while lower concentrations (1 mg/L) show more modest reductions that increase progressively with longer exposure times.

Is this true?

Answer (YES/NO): NO